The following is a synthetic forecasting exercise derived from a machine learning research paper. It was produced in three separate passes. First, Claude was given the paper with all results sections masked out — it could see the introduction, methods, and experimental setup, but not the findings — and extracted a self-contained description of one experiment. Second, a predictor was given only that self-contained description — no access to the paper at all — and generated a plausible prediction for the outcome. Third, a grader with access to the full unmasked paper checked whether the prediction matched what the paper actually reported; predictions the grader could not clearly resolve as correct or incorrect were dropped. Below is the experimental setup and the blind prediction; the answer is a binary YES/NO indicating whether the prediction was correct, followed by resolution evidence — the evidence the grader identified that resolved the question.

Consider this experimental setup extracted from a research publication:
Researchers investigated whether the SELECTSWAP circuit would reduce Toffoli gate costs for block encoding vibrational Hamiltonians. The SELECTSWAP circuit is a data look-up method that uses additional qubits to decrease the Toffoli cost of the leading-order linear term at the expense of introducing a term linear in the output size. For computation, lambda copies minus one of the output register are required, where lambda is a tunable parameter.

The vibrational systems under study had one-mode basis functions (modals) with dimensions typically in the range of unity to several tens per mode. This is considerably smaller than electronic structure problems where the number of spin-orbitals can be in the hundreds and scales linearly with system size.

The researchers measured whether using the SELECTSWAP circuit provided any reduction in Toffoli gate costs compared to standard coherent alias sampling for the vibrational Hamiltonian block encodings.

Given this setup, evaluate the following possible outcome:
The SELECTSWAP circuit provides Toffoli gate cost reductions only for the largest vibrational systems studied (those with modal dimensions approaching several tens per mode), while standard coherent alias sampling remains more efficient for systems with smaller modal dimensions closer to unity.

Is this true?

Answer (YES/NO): NO